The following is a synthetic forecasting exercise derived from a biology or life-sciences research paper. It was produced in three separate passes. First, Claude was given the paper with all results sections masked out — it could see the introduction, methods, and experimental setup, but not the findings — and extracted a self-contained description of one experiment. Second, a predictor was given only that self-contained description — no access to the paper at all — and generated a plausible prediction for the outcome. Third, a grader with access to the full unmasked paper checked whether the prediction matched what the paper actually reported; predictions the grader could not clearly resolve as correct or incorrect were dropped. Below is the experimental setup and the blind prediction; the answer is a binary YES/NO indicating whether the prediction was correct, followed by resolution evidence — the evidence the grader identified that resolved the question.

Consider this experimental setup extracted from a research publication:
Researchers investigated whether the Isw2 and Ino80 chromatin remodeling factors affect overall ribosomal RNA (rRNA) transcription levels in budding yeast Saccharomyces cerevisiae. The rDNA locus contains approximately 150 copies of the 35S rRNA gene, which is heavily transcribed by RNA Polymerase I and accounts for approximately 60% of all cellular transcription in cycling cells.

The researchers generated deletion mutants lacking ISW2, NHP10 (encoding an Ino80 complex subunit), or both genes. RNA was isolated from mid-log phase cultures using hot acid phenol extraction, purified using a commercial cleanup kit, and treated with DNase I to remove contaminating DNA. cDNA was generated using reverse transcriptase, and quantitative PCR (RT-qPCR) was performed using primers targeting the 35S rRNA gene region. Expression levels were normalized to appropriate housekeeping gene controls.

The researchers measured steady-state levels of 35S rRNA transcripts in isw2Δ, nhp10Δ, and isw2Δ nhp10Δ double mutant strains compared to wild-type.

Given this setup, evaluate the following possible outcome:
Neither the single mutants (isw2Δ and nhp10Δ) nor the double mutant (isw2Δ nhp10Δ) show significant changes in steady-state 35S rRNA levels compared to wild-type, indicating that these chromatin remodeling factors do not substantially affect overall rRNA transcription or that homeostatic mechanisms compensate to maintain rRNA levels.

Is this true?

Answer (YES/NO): YES